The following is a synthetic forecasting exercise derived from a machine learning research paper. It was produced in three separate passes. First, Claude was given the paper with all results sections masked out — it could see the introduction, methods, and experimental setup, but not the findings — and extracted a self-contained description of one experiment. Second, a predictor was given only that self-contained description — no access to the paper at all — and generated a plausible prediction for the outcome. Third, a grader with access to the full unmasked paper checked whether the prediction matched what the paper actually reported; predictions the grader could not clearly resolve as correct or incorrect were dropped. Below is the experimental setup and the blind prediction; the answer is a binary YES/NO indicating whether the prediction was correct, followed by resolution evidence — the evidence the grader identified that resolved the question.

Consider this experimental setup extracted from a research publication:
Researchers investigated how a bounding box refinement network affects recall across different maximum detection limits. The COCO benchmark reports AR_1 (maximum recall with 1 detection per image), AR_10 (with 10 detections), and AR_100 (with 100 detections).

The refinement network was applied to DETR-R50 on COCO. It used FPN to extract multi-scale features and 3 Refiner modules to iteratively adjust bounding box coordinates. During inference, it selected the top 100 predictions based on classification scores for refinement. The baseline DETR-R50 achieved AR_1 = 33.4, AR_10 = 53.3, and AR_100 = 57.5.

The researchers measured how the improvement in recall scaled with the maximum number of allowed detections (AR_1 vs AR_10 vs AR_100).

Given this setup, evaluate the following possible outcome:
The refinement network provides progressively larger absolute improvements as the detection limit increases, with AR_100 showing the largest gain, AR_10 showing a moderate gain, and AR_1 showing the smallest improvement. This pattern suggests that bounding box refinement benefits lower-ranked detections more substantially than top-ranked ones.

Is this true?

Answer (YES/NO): YES